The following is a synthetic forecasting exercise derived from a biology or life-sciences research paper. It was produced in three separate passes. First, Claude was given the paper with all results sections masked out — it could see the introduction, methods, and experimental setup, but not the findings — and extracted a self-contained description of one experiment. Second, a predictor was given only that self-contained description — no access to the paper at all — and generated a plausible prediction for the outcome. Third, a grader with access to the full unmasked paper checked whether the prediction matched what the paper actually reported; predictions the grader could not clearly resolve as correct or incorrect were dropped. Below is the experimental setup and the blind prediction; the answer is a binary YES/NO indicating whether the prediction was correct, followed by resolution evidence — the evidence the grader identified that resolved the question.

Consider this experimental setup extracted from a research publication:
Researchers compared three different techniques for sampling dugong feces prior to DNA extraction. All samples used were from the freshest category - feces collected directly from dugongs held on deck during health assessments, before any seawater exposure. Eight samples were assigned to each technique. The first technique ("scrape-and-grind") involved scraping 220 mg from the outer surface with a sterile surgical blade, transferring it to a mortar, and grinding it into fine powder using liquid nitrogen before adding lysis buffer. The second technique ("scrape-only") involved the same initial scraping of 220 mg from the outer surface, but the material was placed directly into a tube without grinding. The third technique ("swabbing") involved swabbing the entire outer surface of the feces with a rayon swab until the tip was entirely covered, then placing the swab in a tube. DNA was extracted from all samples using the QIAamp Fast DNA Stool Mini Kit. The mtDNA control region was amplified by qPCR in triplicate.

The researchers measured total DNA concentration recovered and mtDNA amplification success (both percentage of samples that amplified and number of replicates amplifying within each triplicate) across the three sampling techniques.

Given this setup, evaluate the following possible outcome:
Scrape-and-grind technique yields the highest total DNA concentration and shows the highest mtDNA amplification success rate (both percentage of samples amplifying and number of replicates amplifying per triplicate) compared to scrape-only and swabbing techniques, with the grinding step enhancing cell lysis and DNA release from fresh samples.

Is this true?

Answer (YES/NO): NO